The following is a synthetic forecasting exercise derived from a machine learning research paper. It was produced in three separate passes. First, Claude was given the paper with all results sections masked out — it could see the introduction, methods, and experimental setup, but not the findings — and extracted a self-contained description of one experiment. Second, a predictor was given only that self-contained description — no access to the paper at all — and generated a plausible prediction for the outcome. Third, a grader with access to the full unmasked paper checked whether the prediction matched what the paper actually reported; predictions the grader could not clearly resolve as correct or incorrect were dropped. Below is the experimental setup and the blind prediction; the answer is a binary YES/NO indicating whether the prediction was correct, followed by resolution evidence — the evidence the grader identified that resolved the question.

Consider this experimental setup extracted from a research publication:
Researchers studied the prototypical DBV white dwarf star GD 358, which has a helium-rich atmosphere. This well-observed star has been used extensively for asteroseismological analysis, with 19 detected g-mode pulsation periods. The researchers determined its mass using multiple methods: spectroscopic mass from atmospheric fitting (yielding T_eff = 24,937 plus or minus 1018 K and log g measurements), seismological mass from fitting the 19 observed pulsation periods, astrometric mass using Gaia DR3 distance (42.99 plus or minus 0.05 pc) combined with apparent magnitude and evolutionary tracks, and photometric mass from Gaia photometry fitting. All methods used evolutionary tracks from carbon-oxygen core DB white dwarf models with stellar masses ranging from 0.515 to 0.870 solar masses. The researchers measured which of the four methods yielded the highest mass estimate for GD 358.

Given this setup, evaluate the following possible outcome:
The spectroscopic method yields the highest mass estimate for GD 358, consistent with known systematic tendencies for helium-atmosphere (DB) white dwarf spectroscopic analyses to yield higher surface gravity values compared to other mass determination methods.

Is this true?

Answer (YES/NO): NO